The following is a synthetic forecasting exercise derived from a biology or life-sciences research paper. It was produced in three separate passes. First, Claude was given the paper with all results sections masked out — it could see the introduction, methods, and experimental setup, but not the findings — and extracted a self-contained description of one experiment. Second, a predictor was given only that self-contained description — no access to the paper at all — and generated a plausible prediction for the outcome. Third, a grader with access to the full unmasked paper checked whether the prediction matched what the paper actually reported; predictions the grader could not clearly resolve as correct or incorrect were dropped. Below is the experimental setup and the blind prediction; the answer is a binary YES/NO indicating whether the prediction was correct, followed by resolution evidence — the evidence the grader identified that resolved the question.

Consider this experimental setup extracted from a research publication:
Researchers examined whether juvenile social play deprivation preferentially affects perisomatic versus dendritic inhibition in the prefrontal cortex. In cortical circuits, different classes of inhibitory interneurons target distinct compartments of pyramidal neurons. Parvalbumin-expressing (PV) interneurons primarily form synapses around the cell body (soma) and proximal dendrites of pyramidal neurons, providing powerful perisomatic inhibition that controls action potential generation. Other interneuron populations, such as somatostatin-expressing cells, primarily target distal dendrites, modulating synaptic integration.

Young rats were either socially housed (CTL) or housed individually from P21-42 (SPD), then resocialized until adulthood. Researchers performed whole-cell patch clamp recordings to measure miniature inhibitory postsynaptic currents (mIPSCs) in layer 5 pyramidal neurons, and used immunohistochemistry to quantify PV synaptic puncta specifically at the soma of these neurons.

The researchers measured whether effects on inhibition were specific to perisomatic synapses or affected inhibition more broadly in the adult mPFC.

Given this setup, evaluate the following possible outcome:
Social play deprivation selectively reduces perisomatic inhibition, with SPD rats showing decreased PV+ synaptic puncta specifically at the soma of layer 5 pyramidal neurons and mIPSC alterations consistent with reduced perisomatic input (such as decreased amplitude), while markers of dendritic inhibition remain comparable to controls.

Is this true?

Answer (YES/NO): NO